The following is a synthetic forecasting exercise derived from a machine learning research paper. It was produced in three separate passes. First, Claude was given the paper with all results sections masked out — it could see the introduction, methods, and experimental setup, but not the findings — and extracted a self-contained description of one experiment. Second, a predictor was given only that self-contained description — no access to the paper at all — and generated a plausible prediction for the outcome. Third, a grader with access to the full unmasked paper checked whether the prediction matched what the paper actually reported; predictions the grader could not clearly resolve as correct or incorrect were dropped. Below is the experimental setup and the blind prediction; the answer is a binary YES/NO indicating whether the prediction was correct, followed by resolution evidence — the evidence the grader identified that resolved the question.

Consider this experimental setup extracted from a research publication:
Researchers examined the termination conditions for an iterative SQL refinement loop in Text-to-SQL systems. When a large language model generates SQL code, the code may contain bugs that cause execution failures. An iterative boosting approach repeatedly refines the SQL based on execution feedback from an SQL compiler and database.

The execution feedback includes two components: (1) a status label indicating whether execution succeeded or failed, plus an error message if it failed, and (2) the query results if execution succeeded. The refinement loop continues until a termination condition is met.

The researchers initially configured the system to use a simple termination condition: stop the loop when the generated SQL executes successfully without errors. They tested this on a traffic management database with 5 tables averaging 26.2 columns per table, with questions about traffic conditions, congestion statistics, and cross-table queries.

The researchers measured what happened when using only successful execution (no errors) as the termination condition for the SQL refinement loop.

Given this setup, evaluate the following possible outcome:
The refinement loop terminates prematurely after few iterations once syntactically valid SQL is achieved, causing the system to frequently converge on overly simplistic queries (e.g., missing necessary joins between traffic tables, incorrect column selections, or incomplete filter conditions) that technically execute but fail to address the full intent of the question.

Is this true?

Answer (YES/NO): NO